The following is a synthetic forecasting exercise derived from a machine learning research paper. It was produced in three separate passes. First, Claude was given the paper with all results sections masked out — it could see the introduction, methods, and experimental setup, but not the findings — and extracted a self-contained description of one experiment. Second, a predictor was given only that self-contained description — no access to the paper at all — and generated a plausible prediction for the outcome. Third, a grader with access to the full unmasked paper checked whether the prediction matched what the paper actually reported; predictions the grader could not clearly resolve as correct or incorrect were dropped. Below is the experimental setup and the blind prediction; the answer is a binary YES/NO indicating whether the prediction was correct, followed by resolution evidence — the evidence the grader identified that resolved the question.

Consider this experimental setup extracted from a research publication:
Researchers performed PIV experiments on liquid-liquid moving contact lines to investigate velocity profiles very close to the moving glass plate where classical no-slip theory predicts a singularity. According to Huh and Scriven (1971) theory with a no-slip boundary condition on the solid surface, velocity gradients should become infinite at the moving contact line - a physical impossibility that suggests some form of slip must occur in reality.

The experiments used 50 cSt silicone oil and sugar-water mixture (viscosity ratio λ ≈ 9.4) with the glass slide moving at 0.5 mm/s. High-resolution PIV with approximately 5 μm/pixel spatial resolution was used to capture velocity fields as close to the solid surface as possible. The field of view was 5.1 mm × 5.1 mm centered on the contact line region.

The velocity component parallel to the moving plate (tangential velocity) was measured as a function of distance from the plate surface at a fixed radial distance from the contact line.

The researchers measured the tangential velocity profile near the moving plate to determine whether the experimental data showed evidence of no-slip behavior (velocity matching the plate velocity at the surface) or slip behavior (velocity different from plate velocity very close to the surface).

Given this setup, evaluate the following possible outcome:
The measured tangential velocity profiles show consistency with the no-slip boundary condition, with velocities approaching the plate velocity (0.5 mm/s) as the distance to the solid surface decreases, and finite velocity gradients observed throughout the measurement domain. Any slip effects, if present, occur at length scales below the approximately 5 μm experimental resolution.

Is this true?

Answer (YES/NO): NO